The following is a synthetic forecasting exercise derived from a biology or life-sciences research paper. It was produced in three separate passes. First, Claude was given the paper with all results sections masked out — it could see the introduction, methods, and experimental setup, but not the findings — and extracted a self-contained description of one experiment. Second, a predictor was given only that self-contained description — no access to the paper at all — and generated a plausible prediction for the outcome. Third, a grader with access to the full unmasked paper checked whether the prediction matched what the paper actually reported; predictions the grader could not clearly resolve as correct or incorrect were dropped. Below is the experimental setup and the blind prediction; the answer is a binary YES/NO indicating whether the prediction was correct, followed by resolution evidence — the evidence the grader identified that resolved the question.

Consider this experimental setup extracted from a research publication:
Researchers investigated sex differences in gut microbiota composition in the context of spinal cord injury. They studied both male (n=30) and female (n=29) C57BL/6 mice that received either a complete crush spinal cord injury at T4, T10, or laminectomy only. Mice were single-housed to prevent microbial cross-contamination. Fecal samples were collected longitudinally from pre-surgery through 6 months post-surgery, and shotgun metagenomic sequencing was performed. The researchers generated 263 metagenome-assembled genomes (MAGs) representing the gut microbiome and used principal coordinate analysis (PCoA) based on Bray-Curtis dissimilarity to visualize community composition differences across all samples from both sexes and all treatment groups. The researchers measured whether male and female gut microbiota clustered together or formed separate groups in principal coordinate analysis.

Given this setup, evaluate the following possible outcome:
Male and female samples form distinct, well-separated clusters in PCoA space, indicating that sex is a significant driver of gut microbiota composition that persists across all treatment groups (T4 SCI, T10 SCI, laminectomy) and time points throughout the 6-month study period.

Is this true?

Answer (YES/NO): YES